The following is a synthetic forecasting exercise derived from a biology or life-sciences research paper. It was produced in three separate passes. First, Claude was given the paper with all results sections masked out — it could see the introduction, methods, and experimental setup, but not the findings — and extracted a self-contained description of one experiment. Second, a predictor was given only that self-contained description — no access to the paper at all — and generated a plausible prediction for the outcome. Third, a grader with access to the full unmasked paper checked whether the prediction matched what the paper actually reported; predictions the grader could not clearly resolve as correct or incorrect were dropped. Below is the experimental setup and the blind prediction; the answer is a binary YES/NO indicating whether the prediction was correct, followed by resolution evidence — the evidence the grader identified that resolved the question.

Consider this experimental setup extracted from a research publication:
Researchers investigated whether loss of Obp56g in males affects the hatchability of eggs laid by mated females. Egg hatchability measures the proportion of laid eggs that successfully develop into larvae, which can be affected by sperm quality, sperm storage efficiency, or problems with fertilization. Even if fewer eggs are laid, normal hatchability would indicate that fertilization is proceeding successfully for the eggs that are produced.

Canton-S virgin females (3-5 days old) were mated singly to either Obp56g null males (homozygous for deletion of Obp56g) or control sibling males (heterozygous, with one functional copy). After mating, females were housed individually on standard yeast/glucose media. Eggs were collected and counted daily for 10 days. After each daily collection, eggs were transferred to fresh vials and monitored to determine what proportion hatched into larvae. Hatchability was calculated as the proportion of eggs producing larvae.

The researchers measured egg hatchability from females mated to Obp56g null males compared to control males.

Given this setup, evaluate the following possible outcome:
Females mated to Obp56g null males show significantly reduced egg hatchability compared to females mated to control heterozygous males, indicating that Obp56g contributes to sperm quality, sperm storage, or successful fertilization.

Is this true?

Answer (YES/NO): NO